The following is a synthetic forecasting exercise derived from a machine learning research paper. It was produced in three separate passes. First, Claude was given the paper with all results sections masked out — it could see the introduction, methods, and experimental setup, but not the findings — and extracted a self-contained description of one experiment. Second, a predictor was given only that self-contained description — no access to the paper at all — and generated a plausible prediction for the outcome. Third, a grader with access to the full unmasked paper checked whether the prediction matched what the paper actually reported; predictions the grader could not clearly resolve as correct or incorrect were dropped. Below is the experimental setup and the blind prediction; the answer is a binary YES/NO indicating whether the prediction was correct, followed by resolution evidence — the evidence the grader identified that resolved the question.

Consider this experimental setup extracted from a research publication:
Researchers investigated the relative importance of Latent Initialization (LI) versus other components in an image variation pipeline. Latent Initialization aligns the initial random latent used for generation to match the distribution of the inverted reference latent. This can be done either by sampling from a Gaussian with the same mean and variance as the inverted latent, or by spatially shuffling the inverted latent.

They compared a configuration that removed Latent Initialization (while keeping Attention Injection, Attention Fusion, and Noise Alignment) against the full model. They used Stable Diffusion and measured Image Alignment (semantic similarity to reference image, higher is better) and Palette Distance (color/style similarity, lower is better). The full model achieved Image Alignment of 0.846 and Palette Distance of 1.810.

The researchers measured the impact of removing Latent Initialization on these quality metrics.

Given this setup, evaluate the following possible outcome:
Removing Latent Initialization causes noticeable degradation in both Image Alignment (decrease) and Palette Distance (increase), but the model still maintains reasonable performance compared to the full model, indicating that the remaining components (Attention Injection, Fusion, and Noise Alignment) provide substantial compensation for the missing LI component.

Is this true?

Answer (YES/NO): NO